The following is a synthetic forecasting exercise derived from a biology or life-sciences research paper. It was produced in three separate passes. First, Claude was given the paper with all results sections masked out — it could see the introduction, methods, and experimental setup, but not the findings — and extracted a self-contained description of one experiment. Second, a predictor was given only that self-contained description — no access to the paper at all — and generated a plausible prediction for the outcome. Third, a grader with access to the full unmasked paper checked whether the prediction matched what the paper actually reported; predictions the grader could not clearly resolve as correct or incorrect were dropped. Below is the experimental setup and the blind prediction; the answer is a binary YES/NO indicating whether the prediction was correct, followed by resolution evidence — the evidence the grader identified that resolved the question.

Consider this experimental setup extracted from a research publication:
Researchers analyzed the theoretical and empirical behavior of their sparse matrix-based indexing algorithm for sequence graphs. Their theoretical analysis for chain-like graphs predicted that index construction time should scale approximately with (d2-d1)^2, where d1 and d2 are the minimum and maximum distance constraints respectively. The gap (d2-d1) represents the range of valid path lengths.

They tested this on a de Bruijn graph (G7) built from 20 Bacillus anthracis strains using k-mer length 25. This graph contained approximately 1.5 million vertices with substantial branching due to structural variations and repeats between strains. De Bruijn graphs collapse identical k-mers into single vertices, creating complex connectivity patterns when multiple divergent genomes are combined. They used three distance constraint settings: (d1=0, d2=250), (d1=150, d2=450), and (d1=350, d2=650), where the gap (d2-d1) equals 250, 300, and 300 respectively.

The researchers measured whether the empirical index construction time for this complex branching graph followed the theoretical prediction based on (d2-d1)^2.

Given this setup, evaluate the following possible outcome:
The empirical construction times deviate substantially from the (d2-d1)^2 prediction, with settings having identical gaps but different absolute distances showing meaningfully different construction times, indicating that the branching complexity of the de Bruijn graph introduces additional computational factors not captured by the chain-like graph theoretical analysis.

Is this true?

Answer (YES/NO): YES